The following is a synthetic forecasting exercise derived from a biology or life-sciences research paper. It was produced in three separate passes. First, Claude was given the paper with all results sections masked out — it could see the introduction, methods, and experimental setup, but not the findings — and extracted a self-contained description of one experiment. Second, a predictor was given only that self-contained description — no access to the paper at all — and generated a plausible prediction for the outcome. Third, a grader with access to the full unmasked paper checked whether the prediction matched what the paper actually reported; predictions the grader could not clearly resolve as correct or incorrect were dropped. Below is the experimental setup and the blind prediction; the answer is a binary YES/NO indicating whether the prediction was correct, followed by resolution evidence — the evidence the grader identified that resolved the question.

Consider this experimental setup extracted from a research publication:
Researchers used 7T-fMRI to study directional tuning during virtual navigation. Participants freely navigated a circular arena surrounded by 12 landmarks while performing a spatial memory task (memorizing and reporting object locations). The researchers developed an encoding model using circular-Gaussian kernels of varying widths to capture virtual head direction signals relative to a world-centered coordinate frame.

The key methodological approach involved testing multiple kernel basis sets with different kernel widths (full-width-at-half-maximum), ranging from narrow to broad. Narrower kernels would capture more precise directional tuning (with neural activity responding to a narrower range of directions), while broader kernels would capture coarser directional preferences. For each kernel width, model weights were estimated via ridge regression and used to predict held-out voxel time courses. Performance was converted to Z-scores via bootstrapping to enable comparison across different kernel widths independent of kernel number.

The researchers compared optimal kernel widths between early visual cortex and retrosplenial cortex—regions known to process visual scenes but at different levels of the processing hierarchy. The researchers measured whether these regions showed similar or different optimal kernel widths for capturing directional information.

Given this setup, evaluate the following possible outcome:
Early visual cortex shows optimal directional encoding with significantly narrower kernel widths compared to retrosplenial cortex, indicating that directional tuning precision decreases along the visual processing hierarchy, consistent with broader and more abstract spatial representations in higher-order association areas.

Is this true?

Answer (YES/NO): NO